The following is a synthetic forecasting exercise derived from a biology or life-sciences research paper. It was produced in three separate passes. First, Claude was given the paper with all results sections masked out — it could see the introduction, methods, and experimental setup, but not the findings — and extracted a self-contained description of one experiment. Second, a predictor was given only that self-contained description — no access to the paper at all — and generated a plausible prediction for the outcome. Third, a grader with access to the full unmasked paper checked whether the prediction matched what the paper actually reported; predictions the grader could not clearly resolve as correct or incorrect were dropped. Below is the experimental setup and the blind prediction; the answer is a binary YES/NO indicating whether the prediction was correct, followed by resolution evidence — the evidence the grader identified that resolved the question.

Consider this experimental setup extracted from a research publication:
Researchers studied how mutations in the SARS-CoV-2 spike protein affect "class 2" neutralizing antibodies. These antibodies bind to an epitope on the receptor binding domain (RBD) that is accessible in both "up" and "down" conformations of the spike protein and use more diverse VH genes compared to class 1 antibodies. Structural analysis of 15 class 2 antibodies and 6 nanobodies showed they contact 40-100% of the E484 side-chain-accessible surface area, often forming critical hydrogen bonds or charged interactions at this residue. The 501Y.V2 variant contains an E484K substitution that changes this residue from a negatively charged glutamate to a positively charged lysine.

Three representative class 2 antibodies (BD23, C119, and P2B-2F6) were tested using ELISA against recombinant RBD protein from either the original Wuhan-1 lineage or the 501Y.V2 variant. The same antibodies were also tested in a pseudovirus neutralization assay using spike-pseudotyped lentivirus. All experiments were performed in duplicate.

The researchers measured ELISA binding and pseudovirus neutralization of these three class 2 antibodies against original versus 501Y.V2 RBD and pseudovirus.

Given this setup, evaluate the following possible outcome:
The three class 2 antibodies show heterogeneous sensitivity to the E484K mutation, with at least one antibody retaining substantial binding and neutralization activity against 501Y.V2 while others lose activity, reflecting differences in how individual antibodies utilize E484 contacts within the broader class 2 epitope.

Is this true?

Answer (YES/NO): NO